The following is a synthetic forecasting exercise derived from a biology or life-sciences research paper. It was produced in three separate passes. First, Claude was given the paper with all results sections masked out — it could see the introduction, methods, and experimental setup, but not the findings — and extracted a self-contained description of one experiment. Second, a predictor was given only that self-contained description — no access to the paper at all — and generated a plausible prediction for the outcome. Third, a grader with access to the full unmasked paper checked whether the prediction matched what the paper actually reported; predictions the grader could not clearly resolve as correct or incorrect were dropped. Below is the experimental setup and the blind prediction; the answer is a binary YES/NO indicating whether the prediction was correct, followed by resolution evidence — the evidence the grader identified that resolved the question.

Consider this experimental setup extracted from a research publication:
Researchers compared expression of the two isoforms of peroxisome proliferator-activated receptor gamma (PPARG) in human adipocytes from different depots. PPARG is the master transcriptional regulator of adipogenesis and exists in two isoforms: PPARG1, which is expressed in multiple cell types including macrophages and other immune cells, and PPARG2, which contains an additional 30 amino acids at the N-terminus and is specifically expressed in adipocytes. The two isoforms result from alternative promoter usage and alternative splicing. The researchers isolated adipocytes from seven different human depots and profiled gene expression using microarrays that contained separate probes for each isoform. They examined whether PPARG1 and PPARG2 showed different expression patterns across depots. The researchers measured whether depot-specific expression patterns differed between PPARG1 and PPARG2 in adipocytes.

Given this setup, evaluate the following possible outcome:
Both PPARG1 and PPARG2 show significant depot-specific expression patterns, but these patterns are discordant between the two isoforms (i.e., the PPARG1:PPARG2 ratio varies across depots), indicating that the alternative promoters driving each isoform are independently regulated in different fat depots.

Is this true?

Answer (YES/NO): YES